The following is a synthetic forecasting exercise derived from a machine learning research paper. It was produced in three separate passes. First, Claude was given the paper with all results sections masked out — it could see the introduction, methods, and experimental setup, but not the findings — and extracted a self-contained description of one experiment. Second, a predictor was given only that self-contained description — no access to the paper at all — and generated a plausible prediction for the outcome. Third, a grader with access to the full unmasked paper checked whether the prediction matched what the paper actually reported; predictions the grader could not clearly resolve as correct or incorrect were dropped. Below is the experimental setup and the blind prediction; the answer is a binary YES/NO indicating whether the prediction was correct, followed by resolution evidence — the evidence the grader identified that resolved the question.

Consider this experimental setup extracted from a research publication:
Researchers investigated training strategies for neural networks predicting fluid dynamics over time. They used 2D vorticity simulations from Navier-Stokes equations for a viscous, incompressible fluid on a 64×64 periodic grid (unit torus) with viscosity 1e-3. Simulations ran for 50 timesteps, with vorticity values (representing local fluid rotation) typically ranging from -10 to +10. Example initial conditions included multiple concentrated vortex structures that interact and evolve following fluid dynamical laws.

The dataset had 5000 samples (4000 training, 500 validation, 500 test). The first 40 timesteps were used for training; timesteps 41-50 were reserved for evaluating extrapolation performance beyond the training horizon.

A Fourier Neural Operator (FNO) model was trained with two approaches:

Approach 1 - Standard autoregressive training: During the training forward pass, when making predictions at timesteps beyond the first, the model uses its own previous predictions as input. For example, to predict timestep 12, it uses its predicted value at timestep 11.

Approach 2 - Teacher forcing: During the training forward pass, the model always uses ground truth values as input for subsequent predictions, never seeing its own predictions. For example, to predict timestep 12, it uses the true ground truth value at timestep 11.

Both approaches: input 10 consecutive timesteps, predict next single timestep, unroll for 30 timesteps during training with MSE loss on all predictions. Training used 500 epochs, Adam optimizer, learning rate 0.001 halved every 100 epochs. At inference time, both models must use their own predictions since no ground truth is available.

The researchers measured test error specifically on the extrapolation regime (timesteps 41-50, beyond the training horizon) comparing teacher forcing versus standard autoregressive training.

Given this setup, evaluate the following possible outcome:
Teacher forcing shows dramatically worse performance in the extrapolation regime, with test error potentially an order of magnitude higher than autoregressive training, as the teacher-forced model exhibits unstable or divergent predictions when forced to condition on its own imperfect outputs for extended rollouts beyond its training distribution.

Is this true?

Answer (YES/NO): NO